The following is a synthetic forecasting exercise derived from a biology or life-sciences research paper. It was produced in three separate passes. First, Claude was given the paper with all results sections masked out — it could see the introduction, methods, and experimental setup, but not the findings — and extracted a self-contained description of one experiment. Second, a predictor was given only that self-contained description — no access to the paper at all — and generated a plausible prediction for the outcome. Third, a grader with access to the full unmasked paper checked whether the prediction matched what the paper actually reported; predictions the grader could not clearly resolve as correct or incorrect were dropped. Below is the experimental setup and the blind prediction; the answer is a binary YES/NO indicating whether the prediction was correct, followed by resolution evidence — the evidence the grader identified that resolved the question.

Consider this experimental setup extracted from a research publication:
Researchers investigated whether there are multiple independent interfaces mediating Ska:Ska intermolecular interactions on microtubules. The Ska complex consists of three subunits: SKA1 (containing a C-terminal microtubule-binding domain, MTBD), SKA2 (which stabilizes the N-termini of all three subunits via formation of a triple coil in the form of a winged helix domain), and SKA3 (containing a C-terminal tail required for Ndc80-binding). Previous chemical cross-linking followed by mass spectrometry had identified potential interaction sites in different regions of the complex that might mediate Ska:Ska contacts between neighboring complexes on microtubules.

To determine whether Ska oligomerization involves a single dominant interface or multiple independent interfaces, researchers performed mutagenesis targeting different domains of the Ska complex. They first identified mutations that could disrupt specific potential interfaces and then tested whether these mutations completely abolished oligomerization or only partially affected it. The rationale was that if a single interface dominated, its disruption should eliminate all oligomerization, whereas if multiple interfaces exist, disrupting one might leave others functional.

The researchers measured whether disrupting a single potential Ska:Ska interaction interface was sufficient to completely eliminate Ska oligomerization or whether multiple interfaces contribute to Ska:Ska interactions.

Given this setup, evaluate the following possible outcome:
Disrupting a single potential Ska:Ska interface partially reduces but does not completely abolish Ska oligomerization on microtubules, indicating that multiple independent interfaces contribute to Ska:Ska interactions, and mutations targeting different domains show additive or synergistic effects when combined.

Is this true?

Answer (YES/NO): NO